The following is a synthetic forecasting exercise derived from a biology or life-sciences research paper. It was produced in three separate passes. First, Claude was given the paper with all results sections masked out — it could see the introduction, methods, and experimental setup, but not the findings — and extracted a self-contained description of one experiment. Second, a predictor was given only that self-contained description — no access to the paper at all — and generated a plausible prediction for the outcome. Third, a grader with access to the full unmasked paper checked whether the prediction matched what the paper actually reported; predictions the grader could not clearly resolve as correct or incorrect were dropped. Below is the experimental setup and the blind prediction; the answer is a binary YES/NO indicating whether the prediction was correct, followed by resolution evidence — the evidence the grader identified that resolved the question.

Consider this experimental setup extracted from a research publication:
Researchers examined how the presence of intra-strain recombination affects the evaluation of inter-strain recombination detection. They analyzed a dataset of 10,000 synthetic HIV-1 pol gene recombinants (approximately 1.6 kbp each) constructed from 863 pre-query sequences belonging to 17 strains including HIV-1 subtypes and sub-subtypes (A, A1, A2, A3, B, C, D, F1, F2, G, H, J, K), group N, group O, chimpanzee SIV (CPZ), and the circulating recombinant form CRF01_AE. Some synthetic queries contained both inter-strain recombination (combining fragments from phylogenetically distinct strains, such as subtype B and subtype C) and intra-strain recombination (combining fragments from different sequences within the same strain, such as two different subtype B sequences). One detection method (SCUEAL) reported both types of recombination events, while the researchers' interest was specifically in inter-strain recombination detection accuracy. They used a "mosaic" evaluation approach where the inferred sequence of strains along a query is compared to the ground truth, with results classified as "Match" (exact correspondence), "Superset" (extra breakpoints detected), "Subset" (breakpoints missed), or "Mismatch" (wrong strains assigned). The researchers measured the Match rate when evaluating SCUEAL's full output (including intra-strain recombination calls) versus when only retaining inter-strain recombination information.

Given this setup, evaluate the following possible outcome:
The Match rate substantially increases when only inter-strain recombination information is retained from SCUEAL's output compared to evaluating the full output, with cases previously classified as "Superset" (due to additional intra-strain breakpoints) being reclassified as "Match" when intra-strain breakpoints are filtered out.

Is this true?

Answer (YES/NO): YES